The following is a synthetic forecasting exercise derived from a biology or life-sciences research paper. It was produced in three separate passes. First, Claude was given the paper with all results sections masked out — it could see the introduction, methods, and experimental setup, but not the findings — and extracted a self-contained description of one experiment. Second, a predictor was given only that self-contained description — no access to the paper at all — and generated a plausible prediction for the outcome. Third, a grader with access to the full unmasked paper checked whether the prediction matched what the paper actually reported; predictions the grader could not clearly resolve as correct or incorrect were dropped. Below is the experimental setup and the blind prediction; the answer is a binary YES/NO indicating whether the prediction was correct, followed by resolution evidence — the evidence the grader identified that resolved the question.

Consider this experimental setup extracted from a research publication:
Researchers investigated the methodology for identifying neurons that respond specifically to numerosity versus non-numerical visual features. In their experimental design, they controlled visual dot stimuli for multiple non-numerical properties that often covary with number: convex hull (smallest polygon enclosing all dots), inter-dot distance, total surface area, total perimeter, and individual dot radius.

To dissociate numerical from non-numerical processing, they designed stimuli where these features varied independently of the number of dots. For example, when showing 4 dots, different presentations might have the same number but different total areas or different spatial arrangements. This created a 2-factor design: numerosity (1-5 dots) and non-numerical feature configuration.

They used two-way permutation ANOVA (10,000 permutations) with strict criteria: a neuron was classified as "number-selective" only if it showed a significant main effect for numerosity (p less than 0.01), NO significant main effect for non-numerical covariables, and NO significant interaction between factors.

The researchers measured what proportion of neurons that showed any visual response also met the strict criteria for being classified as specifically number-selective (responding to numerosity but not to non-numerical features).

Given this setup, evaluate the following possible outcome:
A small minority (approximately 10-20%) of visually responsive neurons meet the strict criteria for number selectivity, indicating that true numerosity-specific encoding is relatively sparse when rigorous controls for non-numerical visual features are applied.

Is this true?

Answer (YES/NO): NO